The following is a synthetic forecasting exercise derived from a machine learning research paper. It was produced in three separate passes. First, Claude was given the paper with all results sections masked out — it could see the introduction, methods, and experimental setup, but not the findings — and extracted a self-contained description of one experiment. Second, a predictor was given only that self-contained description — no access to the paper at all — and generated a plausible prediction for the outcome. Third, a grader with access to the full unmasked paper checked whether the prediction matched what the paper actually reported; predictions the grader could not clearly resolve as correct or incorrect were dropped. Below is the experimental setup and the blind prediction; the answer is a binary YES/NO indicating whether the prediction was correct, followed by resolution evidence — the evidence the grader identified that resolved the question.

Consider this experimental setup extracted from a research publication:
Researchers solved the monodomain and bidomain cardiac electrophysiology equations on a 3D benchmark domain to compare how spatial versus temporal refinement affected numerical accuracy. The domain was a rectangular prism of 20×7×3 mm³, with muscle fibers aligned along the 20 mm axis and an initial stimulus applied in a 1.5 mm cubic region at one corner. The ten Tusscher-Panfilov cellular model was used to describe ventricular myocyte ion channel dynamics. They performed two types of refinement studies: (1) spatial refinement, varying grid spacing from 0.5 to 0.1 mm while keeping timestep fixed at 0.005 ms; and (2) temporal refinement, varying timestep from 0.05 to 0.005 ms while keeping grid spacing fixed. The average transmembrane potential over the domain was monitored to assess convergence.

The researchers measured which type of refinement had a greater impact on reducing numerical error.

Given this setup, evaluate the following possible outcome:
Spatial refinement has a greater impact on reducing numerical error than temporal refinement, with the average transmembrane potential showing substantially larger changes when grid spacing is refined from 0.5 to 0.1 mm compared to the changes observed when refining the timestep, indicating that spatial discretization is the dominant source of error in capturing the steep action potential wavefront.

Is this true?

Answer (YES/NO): YES